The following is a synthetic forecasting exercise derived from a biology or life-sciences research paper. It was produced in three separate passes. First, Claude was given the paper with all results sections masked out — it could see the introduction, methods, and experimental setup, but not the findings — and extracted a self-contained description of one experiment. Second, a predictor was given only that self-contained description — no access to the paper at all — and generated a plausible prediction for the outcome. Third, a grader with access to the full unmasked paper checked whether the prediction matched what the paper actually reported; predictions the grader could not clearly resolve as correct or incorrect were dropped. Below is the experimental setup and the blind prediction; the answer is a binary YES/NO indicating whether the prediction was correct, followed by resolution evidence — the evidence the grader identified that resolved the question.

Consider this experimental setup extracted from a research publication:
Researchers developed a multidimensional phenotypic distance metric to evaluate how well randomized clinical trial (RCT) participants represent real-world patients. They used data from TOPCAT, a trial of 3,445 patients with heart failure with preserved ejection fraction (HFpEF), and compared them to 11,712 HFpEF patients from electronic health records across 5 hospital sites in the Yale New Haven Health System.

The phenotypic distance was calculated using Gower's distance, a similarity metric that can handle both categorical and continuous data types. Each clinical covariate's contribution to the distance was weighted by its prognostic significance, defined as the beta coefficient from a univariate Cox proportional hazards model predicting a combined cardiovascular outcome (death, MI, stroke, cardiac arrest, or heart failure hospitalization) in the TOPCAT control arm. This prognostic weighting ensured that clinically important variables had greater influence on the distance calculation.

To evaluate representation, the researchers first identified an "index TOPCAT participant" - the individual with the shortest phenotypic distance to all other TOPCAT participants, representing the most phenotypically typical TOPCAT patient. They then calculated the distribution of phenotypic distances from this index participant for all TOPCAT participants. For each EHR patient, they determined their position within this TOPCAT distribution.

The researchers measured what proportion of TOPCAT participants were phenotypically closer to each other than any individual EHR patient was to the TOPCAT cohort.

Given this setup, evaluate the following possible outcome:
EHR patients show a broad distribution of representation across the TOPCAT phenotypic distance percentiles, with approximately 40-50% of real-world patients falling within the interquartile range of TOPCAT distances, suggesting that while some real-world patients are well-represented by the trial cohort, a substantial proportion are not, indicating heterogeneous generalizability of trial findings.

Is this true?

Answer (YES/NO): NO